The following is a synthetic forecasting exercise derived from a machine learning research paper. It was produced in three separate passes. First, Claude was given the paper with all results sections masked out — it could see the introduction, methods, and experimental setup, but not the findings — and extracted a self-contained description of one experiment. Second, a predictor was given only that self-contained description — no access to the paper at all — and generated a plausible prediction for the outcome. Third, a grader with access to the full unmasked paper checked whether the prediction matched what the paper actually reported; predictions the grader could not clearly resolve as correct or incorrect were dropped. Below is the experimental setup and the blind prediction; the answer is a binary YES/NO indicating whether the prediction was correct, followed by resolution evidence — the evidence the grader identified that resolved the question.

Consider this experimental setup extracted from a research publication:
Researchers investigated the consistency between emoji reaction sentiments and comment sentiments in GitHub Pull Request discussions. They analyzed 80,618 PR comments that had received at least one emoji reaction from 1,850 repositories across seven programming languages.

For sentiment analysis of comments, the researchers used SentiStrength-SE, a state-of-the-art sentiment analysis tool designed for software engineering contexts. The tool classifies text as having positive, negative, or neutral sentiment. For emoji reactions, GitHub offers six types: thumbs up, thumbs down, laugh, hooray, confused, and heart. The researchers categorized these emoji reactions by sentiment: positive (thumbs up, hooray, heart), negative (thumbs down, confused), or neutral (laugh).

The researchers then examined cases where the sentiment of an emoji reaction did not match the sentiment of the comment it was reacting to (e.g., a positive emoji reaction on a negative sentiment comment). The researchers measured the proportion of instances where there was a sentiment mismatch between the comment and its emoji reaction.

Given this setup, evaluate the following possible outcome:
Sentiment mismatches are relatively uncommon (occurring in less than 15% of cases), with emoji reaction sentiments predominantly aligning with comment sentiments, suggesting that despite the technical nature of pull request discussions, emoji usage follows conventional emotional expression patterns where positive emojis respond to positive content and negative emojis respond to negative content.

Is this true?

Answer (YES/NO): NO